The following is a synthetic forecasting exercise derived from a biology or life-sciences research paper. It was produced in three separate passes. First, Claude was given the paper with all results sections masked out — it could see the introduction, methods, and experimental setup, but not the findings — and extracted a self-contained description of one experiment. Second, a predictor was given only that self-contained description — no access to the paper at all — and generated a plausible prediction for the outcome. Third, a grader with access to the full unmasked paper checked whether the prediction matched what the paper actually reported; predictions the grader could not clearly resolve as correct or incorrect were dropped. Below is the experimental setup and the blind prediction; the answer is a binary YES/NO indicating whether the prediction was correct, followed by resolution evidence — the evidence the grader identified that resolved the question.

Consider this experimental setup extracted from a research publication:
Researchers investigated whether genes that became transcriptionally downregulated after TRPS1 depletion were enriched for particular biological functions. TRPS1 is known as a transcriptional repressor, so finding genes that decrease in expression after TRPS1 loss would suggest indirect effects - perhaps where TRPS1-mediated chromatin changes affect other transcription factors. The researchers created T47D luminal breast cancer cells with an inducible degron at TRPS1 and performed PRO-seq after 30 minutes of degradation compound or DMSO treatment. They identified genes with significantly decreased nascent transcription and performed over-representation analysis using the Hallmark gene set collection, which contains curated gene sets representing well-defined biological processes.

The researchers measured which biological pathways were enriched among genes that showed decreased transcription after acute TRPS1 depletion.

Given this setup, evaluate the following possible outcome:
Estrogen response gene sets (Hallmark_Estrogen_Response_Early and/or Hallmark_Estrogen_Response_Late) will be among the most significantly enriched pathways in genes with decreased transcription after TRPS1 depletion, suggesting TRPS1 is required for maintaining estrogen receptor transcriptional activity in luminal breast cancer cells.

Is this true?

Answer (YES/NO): YES